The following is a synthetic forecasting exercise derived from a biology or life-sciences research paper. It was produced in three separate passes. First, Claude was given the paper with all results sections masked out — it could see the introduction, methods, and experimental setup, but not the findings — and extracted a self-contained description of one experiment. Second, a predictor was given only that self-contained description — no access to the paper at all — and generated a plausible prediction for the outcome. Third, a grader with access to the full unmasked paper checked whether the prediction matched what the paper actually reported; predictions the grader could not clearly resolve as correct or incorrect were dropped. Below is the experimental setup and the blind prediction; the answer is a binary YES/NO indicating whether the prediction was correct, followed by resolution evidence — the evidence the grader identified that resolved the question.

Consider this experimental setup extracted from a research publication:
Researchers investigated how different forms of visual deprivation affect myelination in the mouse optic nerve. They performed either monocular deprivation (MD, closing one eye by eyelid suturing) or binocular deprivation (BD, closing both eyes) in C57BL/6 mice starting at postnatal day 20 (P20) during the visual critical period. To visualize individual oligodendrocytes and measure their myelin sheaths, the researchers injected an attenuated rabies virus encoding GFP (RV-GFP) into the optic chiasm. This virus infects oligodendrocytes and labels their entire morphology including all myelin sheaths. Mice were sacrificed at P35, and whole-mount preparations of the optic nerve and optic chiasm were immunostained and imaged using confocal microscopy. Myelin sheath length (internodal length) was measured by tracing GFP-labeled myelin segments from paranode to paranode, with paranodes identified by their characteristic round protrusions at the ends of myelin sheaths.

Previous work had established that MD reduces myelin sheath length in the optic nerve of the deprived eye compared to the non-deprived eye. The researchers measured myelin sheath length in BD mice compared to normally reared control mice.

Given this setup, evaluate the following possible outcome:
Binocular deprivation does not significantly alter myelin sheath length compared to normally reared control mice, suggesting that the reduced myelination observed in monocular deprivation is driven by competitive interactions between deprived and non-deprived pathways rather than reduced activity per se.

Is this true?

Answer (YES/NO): YES